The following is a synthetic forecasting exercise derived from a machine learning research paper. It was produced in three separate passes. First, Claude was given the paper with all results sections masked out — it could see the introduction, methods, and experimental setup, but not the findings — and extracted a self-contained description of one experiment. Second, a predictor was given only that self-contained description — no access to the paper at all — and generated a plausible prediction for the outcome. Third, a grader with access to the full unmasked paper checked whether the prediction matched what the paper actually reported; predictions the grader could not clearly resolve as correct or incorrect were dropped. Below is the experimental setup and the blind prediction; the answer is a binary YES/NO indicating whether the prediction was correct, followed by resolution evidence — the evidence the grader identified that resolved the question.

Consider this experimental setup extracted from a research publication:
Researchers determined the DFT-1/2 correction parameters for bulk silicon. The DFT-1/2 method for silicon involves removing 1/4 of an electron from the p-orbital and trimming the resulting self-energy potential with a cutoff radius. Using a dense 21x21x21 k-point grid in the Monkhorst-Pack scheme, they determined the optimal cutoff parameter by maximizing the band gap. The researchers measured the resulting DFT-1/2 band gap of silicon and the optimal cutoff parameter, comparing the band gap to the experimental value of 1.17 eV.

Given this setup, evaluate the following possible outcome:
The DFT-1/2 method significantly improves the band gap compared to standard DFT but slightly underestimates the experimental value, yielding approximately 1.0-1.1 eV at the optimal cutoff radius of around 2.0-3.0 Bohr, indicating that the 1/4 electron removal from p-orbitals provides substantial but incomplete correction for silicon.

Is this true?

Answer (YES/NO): NO